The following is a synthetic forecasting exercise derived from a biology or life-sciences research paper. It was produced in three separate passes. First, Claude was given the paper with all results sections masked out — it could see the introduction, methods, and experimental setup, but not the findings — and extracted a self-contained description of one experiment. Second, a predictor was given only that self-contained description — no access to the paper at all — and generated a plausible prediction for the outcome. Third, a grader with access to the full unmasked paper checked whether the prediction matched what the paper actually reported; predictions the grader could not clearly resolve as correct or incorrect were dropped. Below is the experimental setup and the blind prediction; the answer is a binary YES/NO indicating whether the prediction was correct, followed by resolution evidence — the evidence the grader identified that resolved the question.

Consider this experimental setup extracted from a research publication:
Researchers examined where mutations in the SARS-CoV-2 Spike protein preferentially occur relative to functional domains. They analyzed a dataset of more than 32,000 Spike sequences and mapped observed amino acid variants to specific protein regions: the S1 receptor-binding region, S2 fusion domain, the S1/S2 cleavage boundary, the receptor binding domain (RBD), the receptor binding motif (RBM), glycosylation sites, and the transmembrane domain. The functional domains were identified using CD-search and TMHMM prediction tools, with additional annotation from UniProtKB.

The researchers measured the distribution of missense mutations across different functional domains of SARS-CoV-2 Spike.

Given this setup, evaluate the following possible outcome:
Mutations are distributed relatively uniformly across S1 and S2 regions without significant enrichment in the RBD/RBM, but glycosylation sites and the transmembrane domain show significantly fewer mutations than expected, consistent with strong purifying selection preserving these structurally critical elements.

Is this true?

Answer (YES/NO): NO